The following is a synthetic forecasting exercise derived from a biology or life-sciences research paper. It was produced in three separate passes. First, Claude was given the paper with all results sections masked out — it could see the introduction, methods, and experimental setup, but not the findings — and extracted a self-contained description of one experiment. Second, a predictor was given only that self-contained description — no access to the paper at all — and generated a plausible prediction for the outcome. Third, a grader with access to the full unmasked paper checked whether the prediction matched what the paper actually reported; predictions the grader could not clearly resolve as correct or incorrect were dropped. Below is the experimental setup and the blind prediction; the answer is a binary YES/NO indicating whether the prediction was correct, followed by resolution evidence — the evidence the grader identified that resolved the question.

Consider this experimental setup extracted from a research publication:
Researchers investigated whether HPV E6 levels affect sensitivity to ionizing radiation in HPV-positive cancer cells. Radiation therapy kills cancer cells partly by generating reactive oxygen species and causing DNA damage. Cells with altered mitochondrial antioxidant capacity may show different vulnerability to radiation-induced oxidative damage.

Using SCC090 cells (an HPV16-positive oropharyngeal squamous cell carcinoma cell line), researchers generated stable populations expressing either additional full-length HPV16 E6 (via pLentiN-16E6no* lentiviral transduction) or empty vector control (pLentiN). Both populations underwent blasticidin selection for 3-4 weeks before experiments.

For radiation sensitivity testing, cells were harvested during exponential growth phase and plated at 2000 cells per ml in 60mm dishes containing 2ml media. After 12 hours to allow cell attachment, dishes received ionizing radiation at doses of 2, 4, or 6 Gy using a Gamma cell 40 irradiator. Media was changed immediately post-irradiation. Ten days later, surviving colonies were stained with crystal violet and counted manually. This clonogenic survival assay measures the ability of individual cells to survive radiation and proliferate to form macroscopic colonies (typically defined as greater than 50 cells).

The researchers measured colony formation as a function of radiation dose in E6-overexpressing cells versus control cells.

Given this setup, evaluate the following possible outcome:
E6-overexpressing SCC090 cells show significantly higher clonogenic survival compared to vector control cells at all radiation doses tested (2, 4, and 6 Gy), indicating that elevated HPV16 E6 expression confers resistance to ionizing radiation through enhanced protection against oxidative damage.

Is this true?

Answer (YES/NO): NO